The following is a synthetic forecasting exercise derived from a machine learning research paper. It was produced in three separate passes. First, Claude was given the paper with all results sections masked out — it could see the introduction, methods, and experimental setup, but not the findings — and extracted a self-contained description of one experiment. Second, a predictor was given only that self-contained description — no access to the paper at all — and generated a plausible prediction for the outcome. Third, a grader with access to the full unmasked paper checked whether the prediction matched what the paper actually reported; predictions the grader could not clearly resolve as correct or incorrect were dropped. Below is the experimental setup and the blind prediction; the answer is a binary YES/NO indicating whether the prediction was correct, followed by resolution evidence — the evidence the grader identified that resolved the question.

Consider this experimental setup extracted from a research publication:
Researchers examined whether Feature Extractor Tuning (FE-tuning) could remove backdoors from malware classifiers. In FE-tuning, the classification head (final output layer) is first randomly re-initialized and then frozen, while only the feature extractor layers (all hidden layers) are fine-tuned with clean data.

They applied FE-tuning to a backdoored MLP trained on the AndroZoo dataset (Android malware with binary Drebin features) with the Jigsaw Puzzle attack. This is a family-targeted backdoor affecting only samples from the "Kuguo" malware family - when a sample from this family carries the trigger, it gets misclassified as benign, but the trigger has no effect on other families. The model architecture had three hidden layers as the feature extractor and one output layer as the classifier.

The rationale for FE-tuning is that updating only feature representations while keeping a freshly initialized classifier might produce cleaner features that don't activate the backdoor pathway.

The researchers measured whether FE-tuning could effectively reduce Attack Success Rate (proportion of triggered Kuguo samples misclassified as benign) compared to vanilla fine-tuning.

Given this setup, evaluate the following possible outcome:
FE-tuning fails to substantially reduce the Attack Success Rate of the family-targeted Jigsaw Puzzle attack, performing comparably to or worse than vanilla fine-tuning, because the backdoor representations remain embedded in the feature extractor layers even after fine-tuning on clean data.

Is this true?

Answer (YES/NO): NO